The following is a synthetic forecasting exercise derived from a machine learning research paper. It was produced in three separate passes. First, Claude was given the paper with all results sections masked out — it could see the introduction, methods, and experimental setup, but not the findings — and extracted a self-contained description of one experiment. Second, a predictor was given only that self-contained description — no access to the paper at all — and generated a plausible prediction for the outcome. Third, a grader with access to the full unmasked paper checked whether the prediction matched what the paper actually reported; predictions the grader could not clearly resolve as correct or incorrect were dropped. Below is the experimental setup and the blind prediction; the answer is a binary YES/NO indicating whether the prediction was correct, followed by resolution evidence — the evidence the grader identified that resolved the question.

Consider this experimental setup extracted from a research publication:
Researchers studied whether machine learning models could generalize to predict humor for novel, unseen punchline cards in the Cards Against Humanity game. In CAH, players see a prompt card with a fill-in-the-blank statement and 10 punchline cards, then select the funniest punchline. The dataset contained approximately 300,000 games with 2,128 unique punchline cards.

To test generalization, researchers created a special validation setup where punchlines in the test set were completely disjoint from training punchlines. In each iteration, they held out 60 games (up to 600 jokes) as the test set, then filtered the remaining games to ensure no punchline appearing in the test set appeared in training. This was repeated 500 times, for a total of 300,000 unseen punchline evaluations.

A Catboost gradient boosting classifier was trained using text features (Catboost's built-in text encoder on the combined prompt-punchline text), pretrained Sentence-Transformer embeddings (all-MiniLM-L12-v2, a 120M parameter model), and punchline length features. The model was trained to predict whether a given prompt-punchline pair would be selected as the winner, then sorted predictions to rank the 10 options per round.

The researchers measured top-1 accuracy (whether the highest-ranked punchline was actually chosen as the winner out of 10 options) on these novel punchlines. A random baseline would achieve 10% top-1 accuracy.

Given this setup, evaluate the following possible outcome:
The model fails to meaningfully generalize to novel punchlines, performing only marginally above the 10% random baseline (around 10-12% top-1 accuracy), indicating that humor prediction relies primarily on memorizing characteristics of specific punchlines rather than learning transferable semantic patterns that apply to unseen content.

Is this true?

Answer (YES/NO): NO